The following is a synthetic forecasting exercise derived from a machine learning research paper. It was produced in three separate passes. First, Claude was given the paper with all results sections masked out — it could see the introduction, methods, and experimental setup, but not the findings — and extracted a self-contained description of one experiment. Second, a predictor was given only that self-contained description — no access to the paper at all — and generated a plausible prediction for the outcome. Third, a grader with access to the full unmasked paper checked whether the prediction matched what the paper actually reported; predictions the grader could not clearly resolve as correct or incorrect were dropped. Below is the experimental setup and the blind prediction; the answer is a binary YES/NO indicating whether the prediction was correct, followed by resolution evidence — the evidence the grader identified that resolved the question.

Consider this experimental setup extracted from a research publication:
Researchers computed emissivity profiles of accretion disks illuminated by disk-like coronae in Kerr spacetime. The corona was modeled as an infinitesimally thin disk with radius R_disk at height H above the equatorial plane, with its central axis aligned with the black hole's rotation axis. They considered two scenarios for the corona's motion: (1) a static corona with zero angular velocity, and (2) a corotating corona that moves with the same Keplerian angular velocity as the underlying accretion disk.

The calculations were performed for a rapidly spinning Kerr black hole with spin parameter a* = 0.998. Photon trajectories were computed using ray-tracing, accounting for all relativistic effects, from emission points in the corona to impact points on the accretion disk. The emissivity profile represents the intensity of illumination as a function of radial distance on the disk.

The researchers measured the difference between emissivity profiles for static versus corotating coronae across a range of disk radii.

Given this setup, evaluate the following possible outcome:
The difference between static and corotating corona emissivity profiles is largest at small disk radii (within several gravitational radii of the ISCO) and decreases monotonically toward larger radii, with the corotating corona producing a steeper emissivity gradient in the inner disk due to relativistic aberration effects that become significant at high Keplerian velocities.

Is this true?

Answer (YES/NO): NO